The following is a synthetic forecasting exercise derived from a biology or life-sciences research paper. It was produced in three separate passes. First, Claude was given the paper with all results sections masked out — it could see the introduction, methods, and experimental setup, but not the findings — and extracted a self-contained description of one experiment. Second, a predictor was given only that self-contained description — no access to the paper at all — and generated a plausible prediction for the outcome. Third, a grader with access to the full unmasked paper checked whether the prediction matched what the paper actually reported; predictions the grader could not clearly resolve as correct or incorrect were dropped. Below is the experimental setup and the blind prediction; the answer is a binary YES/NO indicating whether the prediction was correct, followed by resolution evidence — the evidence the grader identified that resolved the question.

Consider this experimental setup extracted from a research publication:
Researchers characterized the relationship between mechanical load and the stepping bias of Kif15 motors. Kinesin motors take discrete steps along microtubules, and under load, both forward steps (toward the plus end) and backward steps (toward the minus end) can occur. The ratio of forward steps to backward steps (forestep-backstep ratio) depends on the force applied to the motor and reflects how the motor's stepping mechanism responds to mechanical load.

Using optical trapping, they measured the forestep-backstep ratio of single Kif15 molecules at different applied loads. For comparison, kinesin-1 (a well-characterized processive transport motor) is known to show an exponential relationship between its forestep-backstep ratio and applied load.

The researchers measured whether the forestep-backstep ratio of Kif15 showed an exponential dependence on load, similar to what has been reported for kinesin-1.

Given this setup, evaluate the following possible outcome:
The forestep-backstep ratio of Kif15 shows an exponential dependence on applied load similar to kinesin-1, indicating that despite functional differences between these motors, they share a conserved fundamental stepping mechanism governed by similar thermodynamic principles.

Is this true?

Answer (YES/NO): YES